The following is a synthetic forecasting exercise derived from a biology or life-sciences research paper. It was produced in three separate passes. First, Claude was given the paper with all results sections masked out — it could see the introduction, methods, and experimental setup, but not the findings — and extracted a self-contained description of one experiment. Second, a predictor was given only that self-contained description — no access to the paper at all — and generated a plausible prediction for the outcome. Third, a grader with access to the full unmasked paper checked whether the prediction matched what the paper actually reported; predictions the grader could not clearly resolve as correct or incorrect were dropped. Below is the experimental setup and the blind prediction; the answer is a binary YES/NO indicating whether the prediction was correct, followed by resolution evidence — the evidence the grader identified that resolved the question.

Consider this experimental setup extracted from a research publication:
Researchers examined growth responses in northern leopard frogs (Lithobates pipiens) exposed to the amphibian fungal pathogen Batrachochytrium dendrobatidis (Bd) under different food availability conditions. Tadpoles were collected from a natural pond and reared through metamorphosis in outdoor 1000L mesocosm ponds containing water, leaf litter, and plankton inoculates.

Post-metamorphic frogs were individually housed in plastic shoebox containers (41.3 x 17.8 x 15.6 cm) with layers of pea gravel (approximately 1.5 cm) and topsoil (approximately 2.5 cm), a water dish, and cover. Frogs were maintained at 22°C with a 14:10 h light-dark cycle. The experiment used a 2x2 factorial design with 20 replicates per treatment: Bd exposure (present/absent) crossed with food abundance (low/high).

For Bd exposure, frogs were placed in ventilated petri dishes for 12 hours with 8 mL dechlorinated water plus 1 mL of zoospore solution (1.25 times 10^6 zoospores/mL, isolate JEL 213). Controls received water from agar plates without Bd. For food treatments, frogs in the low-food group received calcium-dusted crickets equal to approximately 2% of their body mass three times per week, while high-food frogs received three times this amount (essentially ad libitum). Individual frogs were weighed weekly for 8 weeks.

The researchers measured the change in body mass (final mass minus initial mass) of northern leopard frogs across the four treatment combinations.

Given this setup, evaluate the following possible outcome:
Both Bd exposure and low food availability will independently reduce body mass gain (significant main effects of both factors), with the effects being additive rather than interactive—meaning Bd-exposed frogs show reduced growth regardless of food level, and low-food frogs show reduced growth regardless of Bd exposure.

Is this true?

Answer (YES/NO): NO